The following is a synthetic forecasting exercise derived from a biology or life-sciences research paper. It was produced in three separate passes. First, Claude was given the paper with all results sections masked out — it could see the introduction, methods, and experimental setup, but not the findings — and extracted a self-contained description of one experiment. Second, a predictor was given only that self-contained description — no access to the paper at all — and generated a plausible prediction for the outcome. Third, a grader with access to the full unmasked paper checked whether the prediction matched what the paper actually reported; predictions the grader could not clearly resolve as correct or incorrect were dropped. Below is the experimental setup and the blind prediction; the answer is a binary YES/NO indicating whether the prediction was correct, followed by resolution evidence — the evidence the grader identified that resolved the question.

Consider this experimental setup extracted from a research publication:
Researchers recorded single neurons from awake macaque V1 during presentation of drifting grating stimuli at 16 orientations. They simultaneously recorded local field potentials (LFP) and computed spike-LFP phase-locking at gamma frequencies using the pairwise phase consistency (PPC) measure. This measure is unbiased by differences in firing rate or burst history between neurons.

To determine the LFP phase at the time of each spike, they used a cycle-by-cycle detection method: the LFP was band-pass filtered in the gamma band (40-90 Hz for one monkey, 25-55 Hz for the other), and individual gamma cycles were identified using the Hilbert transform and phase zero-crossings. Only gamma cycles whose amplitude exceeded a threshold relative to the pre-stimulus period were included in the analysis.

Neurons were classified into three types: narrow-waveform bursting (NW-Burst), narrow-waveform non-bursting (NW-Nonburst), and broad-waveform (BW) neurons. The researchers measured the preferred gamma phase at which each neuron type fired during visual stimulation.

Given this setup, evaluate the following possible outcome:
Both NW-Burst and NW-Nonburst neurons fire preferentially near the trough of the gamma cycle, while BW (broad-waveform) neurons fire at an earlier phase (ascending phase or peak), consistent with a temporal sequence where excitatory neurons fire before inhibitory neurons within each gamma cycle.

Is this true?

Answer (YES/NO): NO